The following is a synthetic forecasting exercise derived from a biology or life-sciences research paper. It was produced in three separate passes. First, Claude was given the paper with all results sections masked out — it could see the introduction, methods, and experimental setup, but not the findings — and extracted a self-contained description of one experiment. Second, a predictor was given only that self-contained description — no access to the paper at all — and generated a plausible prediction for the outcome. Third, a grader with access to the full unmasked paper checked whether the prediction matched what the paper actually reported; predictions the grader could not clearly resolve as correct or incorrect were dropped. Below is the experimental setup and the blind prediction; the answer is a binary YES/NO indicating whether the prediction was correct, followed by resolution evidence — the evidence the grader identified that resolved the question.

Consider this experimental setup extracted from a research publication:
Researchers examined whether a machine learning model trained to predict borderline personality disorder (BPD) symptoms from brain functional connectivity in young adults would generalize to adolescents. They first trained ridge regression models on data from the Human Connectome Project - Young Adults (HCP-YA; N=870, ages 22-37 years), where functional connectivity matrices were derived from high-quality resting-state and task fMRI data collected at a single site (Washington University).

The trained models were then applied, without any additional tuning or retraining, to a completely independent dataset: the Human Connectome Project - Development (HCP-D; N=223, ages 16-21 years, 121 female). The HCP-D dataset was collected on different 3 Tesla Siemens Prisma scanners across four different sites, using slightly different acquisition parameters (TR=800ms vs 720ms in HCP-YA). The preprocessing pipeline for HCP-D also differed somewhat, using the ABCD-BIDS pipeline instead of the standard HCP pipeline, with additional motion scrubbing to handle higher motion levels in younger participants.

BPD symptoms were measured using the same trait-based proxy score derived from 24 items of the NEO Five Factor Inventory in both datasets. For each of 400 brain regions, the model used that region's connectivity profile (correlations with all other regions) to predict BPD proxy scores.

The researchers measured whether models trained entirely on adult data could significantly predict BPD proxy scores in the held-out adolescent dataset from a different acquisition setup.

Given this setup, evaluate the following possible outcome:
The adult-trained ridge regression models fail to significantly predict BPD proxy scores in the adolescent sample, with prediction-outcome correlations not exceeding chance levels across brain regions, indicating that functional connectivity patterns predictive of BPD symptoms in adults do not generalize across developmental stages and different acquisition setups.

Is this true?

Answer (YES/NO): NO